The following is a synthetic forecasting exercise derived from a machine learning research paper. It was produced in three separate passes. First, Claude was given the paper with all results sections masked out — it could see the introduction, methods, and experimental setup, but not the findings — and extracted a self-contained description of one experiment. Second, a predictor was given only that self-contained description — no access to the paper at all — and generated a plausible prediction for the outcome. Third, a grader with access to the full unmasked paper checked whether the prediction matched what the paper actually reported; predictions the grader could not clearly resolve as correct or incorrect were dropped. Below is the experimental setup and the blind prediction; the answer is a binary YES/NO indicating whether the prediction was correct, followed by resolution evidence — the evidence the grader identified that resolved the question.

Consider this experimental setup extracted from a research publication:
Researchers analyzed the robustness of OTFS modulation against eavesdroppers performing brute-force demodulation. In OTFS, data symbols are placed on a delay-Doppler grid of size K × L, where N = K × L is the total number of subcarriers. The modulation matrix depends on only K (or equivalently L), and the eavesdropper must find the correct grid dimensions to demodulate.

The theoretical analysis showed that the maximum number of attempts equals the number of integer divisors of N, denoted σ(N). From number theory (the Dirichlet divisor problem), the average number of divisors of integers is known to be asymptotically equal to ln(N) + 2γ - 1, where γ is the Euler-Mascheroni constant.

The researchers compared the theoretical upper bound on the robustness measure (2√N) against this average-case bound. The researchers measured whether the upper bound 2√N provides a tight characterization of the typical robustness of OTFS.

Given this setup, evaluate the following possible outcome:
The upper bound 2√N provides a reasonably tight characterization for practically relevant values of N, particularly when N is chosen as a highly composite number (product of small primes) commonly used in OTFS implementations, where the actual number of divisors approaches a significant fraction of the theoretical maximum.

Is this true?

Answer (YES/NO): NO